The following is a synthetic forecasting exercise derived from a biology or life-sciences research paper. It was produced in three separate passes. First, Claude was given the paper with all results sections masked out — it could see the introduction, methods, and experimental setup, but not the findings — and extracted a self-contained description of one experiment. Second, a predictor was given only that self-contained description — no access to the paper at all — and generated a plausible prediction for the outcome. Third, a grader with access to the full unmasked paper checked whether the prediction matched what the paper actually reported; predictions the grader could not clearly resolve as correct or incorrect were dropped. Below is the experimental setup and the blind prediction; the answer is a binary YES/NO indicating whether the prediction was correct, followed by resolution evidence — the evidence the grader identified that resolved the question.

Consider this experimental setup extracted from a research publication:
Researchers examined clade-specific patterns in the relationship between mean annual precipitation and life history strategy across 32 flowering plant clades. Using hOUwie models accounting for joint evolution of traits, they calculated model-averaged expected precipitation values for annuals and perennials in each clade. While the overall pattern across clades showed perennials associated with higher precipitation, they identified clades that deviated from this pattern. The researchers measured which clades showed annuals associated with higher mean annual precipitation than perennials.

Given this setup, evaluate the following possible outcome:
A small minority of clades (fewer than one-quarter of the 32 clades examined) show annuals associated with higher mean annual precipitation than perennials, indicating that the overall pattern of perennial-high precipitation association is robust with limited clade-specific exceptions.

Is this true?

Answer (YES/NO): NO